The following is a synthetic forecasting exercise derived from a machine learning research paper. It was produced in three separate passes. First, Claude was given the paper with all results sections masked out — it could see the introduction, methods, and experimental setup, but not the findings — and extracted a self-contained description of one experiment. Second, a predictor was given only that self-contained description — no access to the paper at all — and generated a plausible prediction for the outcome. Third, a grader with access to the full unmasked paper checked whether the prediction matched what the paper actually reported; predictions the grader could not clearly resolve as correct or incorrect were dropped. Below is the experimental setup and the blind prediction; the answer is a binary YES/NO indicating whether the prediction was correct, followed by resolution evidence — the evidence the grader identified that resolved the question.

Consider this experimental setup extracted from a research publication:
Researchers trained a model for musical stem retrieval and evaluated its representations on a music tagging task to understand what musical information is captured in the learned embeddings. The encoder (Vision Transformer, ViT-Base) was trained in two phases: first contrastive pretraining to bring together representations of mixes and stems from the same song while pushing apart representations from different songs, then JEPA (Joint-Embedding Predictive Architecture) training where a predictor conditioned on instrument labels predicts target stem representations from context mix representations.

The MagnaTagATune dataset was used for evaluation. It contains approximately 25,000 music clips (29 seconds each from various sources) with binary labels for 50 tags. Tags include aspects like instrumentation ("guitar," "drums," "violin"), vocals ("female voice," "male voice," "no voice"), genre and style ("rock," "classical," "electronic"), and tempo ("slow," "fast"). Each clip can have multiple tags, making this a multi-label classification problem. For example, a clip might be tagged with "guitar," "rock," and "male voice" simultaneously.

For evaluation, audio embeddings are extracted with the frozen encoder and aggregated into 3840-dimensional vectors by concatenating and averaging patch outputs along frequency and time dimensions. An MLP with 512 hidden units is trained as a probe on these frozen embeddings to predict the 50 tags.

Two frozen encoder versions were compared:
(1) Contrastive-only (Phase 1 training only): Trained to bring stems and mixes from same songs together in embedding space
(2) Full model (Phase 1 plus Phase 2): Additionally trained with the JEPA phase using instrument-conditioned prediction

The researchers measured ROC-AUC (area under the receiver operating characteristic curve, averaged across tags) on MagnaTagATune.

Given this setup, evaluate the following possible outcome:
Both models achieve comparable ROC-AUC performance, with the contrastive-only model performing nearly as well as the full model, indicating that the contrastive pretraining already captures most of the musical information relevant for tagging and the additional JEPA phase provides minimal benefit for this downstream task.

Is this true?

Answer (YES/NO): NO